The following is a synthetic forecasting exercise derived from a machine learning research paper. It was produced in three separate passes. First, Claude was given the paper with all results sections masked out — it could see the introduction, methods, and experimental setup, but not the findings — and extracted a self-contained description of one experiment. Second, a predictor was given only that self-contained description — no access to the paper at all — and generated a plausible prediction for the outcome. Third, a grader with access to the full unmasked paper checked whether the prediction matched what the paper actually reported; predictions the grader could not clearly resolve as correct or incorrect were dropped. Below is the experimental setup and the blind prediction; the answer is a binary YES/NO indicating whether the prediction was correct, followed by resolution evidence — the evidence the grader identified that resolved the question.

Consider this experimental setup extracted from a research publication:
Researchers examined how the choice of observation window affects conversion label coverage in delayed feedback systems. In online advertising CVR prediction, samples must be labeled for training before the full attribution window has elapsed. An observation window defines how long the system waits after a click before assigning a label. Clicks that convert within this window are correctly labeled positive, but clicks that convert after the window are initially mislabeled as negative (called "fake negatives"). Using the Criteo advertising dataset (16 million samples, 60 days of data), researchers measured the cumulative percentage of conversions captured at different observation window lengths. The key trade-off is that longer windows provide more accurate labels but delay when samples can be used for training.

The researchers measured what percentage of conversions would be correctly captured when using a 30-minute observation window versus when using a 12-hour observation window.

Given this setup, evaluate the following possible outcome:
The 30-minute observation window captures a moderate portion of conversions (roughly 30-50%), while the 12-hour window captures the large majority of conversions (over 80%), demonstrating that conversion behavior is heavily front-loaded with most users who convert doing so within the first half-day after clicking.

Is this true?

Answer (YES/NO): NO